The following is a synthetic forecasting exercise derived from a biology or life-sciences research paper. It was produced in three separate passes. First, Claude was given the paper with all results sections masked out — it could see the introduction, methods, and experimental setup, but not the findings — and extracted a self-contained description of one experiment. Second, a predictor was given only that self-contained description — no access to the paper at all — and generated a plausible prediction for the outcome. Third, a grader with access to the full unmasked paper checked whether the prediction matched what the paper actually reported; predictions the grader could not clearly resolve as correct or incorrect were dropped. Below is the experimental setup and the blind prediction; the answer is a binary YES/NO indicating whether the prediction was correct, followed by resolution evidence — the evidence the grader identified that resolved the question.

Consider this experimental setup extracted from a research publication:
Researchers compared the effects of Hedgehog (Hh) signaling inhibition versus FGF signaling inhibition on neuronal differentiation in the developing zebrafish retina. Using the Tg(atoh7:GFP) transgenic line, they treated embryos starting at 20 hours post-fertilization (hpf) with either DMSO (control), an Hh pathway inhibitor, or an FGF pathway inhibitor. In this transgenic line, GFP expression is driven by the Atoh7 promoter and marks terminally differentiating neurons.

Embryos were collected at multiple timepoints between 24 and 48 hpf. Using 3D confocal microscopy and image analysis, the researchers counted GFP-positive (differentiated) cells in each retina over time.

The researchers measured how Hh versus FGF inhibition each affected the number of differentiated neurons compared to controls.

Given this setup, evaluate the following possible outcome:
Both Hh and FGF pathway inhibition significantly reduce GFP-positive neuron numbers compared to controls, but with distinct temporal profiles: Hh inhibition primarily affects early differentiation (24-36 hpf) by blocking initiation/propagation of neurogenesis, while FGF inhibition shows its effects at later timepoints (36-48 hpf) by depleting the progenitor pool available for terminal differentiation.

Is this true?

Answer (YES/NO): NO